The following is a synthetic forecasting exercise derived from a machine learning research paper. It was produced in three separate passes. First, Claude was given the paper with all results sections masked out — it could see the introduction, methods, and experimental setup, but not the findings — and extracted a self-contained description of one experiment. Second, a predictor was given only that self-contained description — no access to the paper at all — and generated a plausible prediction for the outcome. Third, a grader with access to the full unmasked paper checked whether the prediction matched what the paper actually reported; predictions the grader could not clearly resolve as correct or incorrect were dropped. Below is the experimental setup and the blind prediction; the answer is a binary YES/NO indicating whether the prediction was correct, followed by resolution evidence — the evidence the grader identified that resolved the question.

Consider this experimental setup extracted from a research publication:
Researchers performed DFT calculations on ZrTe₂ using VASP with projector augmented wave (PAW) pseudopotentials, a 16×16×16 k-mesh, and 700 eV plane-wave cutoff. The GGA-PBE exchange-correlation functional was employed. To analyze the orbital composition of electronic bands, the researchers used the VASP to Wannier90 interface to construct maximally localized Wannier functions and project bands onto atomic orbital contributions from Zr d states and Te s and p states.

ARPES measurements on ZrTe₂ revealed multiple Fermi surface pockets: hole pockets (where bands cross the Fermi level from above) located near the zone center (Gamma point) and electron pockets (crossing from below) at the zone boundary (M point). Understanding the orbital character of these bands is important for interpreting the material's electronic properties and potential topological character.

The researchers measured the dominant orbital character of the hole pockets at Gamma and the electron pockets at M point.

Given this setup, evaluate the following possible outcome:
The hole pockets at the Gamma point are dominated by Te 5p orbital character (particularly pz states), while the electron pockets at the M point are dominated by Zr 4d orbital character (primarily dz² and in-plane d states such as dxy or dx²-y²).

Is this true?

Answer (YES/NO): NO